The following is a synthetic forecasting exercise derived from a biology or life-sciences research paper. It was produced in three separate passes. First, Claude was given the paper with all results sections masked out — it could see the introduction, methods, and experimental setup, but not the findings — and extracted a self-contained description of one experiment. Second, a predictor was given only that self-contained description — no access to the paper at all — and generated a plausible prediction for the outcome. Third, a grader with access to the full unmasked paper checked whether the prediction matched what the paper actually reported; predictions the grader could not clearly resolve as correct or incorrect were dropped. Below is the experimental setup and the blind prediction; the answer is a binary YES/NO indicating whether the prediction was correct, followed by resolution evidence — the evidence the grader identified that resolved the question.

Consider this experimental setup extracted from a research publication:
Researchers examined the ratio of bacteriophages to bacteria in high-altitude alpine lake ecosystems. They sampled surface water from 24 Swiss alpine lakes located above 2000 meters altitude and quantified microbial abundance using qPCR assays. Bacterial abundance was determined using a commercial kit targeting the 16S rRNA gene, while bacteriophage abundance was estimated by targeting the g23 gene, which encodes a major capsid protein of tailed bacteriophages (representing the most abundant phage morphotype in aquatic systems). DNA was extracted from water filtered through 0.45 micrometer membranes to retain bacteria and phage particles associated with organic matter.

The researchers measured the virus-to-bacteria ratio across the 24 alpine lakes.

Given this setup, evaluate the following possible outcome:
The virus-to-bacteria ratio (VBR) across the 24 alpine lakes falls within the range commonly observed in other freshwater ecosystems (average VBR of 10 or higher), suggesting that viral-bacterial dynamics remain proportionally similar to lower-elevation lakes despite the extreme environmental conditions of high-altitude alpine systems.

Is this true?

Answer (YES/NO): NO